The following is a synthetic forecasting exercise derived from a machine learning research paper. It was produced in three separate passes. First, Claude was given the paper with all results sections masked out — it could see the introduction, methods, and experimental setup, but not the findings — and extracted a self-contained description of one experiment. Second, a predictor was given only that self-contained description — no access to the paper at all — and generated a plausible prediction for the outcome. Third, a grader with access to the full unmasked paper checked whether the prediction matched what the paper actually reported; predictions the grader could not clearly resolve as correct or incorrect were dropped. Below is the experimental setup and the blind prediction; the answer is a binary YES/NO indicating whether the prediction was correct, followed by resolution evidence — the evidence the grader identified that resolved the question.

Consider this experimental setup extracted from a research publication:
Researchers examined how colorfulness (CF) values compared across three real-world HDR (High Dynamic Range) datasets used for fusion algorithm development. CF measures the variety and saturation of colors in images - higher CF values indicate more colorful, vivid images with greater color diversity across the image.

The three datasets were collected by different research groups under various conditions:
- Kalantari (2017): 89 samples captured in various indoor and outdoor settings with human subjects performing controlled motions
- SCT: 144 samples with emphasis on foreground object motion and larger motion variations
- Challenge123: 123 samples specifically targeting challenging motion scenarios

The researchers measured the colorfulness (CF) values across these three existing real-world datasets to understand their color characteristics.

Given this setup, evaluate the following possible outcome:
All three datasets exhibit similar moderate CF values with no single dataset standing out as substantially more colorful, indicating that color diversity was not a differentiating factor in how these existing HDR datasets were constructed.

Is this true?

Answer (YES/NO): YES